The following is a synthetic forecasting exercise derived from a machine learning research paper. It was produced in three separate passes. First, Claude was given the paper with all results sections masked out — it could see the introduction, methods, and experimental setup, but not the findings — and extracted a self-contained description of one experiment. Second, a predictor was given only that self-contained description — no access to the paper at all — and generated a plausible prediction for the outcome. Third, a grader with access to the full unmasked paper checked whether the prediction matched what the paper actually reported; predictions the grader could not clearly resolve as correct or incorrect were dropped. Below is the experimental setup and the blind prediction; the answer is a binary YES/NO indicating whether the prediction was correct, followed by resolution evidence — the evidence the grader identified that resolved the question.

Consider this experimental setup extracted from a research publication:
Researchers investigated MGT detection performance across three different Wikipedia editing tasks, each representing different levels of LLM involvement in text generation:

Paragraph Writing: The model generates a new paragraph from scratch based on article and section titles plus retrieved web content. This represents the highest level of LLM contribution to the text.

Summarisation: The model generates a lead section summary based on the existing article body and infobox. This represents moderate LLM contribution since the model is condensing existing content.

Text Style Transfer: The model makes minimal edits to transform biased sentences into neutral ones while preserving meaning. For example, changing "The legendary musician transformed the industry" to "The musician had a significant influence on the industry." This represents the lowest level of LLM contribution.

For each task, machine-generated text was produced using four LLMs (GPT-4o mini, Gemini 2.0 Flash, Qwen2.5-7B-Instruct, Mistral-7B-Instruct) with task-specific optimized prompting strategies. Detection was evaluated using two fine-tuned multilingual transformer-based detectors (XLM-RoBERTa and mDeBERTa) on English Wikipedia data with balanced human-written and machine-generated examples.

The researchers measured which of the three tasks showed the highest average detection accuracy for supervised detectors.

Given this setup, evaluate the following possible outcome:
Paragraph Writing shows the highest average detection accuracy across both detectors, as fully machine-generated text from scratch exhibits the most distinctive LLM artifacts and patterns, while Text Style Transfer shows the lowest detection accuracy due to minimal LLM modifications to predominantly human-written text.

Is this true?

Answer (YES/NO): NO